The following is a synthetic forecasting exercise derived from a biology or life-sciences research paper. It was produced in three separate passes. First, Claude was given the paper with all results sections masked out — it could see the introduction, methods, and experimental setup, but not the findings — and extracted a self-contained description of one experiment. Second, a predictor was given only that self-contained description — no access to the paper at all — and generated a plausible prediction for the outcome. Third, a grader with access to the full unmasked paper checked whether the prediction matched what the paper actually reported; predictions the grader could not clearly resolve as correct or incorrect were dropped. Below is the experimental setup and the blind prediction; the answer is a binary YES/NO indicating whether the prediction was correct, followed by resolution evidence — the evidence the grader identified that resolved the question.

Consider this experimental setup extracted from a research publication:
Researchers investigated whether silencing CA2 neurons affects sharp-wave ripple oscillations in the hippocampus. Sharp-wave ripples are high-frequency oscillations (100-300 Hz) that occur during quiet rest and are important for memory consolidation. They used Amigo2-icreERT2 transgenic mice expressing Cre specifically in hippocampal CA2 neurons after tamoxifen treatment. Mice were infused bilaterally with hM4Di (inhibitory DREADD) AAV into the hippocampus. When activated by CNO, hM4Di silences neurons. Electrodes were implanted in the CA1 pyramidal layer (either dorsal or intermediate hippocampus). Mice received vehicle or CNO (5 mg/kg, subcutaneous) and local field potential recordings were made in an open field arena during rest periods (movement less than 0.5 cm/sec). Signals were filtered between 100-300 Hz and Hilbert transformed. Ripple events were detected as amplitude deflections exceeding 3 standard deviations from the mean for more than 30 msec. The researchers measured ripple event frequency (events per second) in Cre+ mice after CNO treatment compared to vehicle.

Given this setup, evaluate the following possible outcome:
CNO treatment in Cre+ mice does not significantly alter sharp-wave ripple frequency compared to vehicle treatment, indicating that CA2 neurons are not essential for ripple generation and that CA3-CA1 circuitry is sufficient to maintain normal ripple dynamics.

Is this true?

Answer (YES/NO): NO